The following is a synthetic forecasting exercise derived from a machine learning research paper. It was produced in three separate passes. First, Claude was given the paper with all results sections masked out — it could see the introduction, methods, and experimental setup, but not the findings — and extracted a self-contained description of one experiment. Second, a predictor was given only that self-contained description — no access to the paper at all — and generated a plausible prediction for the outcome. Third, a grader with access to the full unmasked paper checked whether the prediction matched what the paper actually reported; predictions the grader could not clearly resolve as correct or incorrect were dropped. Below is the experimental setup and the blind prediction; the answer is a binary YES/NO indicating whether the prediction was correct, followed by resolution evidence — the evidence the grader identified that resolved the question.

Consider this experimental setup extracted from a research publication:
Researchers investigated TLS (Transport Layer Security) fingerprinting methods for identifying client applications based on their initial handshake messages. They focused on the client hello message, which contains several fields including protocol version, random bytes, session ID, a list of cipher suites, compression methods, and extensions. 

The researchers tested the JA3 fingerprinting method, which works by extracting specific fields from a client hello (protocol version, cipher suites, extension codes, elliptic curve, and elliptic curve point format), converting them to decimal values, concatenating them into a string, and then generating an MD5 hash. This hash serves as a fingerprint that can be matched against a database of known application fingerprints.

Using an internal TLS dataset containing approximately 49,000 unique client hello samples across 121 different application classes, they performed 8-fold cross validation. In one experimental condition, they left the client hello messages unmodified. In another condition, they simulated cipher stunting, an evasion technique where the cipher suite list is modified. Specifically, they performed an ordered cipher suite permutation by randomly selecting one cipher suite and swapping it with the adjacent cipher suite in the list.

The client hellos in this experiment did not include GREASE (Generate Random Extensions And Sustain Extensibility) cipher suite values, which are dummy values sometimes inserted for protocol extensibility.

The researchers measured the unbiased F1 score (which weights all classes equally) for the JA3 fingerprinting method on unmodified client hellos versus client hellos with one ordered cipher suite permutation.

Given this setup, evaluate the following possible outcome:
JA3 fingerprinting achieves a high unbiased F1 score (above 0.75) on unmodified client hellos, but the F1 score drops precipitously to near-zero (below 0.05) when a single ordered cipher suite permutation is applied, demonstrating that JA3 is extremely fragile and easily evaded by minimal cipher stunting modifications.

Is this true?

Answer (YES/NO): YES